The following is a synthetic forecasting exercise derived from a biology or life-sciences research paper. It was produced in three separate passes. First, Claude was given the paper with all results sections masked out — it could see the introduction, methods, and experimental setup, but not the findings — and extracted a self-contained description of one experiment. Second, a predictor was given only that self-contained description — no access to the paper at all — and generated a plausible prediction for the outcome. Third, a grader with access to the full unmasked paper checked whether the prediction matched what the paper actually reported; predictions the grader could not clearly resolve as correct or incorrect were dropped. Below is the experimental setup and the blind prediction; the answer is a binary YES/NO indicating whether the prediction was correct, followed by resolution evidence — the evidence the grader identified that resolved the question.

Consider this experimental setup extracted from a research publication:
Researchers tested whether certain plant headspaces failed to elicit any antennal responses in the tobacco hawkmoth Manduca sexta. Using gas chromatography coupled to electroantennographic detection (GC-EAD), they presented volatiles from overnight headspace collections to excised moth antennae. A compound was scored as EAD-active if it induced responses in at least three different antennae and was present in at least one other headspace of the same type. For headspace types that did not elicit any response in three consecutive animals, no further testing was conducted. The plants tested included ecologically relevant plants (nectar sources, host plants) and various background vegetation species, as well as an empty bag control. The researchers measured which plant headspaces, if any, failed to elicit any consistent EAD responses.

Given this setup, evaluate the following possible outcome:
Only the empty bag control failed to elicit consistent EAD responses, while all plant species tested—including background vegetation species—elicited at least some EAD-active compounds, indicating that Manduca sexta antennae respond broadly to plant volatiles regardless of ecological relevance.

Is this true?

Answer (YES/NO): NO